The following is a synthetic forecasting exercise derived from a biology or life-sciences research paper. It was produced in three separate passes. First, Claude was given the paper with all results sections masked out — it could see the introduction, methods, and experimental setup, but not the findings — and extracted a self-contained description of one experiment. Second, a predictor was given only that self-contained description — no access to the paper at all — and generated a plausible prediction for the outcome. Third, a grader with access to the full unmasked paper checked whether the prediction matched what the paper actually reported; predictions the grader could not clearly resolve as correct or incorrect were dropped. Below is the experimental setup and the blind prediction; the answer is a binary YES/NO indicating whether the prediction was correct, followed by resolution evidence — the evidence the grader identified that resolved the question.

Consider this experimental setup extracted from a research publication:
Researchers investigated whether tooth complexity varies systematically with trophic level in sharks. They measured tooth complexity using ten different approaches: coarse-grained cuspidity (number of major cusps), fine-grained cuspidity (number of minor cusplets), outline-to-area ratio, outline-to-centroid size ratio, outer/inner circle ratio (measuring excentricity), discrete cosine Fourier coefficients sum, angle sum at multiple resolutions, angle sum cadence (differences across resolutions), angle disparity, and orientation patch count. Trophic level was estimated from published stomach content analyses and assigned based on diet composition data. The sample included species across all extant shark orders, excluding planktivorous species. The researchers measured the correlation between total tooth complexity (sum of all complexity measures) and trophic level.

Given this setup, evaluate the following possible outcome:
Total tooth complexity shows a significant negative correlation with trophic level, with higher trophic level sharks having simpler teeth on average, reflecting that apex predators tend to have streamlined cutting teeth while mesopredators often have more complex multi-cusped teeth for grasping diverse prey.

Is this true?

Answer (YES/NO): NO